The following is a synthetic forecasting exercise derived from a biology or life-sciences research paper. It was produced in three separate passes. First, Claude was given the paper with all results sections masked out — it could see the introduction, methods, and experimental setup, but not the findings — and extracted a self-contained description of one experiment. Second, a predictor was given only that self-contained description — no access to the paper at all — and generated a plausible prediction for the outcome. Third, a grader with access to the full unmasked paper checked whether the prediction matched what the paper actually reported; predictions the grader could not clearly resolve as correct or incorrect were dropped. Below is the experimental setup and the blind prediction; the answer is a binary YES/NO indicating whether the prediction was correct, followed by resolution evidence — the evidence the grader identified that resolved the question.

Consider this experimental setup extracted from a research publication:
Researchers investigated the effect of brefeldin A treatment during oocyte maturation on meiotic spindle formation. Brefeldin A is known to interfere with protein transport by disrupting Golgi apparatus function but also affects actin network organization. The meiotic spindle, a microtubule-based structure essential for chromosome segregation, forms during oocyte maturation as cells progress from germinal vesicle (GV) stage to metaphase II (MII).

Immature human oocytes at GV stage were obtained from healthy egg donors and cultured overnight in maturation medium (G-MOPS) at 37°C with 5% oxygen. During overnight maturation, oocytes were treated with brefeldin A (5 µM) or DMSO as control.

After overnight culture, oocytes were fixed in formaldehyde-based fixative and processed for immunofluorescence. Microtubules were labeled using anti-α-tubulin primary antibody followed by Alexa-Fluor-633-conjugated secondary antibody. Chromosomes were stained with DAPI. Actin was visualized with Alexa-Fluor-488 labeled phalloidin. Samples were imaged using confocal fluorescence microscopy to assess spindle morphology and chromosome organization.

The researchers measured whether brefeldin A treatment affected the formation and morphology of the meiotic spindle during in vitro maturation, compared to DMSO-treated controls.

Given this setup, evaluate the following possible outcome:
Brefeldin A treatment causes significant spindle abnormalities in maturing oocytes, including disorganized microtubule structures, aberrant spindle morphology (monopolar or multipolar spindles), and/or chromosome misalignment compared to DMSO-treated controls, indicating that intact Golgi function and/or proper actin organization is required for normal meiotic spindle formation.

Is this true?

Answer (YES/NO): YES